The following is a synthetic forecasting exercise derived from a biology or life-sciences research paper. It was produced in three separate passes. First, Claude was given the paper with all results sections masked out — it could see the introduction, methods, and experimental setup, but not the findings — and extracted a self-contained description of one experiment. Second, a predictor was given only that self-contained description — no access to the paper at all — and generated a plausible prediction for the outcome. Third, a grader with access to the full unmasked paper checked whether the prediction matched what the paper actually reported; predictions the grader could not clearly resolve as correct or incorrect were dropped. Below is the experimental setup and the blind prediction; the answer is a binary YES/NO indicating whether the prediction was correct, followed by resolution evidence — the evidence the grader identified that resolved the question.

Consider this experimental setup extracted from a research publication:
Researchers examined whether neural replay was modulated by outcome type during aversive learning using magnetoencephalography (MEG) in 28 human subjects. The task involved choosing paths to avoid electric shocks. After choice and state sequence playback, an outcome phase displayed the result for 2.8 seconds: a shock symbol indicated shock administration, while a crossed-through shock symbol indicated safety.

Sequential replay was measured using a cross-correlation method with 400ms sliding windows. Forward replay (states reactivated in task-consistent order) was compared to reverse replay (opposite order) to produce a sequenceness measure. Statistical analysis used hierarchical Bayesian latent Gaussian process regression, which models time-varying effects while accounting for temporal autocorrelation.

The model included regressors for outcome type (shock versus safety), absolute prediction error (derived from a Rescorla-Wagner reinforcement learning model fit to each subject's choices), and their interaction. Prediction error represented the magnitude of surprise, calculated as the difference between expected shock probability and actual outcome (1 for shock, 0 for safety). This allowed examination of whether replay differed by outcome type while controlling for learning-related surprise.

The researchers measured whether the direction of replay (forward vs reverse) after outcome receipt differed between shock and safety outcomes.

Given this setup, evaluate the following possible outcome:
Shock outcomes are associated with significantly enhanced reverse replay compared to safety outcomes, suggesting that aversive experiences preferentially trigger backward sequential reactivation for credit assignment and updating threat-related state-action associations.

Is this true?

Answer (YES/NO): YES